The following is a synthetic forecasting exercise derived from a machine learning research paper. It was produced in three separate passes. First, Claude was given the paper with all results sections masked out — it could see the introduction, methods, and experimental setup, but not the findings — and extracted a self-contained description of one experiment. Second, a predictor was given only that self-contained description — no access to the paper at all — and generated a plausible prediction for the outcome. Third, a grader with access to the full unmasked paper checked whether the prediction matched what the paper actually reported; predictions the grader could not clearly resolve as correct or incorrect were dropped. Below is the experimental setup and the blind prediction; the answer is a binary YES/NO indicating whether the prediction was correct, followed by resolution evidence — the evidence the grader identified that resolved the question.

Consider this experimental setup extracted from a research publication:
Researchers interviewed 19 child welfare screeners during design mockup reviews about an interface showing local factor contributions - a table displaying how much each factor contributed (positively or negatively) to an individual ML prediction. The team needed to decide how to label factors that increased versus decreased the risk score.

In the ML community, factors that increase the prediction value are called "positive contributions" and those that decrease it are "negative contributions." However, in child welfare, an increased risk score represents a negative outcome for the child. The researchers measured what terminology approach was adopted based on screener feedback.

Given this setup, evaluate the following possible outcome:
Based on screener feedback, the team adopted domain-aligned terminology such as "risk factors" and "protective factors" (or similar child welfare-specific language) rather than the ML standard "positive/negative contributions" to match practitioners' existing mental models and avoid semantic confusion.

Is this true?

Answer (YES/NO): YES